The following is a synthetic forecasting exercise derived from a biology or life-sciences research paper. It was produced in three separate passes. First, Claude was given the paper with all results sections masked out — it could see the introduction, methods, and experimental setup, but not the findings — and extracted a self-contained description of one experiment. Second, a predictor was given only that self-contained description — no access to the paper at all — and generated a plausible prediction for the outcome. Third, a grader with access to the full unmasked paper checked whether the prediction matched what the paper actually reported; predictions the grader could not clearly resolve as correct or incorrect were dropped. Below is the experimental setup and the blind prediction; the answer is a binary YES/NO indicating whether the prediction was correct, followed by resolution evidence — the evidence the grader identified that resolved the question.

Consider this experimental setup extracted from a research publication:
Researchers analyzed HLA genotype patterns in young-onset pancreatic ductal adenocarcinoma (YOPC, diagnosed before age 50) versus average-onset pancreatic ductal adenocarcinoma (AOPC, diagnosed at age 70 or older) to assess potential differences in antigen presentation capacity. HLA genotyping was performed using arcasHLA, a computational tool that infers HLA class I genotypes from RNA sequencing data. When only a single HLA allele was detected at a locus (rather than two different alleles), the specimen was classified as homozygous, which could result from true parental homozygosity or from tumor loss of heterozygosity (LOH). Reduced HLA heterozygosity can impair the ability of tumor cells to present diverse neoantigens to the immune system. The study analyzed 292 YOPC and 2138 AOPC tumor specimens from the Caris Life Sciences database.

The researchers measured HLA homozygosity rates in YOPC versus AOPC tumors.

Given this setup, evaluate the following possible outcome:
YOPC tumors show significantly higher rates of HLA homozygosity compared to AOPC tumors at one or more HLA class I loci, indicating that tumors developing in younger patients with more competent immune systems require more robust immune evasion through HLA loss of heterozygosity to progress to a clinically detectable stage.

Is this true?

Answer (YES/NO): NO